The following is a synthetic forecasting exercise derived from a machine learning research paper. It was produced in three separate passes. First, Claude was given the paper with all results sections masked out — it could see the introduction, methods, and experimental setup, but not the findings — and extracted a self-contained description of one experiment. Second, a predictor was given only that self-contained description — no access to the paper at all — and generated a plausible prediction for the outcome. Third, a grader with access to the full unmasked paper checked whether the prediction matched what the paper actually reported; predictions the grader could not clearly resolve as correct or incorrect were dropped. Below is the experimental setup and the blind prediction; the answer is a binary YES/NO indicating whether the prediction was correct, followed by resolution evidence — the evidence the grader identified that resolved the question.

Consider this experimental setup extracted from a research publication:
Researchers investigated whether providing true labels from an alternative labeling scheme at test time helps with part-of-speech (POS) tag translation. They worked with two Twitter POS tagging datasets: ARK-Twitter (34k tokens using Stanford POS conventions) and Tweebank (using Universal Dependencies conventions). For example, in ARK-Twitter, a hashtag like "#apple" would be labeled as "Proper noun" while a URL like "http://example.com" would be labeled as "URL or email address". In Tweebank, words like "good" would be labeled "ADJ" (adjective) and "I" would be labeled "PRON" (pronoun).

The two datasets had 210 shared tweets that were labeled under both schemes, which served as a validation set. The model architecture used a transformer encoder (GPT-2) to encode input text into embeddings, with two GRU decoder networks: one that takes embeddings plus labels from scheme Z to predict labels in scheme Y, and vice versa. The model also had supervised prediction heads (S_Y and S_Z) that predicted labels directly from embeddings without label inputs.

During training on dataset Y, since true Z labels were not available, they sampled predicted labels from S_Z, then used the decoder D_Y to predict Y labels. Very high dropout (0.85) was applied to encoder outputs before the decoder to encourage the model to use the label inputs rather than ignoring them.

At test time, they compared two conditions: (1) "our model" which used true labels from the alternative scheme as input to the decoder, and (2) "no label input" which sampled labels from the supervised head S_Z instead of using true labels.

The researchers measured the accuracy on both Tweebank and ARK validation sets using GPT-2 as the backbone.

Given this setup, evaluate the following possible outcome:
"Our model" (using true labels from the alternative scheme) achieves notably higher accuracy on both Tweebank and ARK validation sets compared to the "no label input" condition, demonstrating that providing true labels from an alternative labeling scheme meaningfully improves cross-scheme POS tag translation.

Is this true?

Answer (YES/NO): NO